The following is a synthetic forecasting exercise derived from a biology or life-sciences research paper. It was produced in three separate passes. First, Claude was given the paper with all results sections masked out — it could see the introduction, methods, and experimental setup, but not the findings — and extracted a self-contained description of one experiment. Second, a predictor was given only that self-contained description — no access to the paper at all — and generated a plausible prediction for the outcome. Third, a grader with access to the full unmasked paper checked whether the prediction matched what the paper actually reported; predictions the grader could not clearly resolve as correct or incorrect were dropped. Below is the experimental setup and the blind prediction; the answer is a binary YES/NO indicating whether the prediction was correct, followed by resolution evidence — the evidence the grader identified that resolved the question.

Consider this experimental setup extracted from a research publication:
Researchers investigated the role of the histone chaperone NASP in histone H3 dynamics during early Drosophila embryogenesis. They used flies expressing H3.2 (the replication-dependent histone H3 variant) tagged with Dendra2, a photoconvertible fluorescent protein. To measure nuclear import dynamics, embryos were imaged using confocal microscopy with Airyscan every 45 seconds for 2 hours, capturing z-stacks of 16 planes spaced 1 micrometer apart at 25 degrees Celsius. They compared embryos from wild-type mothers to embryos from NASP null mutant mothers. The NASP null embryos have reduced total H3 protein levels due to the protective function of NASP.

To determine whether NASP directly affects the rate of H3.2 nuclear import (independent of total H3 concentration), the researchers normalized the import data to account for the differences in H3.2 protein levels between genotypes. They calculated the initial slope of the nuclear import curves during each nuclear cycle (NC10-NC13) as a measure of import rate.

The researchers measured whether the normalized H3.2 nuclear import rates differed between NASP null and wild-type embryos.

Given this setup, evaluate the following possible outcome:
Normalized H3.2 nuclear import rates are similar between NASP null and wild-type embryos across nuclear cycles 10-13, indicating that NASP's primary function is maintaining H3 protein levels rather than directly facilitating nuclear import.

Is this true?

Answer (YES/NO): YES